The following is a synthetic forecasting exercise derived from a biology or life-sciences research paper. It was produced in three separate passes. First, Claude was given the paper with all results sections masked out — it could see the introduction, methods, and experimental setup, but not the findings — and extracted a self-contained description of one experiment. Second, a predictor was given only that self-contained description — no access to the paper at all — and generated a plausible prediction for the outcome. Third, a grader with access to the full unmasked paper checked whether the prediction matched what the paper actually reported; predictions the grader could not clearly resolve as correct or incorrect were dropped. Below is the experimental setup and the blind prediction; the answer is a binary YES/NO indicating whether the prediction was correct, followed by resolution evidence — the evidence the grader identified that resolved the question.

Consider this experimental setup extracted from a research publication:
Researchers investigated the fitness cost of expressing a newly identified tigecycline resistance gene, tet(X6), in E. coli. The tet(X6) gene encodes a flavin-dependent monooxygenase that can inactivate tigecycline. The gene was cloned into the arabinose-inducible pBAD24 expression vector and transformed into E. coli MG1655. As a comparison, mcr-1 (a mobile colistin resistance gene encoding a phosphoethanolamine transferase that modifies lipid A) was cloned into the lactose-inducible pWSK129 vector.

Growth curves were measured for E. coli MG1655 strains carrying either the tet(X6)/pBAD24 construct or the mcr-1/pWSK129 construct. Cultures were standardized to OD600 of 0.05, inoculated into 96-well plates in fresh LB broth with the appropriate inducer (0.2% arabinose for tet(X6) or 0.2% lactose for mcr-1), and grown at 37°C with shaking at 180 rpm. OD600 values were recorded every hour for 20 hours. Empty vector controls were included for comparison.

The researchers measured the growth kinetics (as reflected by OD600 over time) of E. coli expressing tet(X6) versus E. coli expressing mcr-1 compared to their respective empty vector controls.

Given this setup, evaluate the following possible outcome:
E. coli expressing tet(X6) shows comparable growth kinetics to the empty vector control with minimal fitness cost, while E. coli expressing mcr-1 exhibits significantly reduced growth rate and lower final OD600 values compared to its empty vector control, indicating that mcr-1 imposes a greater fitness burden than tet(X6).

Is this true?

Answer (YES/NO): YES